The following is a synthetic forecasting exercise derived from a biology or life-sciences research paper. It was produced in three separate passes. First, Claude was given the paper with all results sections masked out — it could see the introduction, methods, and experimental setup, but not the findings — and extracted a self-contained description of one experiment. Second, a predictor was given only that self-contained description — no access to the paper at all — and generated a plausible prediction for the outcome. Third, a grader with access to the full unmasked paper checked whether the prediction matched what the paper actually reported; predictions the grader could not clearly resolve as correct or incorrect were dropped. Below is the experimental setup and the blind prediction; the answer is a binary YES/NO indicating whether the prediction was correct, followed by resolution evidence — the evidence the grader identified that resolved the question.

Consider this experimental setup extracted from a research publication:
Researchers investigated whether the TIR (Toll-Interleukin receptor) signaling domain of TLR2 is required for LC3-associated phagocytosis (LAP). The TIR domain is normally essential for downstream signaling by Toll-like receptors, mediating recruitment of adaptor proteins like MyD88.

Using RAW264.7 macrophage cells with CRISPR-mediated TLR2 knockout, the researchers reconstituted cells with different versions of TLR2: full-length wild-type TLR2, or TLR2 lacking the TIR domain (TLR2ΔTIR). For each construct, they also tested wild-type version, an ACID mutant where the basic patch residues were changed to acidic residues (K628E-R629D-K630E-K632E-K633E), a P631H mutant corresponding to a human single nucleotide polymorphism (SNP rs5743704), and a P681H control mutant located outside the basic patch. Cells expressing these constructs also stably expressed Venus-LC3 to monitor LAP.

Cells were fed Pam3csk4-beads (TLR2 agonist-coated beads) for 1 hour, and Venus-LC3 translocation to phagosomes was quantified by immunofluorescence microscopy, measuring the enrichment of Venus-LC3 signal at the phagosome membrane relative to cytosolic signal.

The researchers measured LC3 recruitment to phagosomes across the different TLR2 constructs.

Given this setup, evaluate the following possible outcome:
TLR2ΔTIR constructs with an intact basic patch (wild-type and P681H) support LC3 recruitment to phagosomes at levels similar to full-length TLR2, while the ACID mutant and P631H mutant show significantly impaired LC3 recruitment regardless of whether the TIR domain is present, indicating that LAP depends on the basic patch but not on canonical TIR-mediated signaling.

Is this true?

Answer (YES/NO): NO